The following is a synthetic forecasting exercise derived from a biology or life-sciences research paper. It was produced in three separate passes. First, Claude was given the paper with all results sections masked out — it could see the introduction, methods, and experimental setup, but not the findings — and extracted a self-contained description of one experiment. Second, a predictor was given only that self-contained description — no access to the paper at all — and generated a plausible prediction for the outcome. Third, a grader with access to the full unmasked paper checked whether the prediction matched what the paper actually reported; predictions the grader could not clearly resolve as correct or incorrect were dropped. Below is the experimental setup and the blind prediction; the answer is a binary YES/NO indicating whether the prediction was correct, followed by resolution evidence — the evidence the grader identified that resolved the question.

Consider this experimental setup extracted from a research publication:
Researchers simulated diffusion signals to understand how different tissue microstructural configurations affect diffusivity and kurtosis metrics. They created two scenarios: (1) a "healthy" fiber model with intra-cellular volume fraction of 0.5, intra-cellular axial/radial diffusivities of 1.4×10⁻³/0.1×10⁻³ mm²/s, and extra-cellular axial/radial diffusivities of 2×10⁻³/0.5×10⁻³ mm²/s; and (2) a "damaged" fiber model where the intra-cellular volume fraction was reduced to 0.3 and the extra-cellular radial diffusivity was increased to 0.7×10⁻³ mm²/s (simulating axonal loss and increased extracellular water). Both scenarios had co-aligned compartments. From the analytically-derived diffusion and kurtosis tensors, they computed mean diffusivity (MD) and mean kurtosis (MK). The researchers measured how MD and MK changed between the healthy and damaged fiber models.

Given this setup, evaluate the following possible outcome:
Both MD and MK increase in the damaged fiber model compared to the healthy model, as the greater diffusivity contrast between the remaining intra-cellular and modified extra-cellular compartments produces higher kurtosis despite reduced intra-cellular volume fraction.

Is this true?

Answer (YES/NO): NO